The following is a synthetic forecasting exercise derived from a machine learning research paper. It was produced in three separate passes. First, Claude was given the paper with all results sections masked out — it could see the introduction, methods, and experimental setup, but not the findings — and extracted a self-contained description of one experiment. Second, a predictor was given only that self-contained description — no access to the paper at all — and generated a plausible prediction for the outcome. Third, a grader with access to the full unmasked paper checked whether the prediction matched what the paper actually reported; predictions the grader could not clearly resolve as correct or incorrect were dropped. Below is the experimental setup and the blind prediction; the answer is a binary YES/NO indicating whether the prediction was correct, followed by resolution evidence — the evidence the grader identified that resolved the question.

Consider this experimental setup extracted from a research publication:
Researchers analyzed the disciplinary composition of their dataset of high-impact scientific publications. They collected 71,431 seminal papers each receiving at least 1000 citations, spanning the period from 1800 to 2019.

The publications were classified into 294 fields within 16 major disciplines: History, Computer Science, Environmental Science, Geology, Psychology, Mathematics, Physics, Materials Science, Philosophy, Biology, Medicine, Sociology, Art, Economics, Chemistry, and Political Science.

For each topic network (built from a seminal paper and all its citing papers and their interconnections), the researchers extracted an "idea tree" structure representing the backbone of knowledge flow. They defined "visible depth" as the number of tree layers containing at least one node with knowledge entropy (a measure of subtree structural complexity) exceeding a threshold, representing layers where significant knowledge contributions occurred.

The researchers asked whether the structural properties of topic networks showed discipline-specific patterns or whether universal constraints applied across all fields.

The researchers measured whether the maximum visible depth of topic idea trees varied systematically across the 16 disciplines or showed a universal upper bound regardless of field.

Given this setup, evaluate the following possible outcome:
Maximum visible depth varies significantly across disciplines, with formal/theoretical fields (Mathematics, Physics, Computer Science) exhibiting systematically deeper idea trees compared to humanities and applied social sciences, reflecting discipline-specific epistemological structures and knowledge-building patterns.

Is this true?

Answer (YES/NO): NO